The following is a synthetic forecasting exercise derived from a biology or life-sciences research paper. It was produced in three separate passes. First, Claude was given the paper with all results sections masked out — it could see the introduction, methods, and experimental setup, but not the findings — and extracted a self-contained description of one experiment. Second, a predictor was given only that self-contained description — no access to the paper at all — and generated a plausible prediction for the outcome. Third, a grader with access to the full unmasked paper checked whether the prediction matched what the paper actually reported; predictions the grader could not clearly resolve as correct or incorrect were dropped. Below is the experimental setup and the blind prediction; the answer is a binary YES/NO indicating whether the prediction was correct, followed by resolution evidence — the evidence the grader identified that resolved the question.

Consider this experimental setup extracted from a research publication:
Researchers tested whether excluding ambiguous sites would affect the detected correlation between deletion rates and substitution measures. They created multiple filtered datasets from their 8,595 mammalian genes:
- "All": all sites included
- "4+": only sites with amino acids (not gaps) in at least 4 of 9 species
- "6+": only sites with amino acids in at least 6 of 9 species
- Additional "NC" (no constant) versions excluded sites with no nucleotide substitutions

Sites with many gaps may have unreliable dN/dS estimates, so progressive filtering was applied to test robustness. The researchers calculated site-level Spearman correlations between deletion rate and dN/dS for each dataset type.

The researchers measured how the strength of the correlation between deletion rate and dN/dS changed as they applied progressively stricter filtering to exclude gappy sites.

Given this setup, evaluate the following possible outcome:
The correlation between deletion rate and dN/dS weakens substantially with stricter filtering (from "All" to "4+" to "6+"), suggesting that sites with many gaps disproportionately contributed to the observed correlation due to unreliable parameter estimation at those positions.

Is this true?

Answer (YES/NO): NO